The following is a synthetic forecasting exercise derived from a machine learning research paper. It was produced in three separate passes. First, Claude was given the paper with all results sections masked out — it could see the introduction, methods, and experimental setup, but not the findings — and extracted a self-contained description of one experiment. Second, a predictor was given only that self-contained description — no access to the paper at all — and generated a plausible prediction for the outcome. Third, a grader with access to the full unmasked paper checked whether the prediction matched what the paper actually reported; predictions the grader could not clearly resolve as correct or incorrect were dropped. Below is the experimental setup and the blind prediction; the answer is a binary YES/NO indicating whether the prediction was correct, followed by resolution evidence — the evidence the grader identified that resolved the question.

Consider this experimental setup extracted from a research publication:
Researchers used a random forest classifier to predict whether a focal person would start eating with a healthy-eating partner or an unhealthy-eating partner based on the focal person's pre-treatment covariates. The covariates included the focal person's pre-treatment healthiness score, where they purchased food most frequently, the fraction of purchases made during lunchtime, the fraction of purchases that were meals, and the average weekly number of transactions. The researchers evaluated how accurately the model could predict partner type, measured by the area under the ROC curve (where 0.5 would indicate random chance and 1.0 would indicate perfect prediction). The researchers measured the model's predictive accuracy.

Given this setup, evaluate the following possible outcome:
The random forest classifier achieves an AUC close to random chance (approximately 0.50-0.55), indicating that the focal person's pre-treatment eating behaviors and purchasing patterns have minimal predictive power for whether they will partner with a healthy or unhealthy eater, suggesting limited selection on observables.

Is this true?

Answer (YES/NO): NO